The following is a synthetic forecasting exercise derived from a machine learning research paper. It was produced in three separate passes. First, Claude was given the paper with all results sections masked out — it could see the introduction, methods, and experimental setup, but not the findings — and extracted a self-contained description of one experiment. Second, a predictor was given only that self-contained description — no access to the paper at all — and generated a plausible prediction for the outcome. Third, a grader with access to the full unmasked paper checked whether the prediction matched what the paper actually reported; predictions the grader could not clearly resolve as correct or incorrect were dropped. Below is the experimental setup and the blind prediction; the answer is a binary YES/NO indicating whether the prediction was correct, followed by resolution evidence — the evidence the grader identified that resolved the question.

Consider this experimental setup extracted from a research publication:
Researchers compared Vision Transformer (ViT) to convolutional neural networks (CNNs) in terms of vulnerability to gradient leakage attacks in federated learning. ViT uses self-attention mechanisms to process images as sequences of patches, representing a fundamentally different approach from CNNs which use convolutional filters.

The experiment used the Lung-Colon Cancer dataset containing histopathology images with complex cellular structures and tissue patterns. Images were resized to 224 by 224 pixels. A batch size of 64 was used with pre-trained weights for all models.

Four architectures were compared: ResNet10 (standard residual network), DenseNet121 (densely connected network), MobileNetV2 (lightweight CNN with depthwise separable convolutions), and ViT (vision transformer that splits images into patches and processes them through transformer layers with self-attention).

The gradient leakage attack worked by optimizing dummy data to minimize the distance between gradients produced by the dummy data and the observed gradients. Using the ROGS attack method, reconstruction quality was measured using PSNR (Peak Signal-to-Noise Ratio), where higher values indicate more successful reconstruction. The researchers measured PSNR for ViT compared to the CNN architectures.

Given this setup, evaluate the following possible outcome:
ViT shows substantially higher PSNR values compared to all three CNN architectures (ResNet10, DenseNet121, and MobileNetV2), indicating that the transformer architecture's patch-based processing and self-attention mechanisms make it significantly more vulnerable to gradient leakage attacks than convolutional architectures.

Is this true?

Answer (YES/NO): NO